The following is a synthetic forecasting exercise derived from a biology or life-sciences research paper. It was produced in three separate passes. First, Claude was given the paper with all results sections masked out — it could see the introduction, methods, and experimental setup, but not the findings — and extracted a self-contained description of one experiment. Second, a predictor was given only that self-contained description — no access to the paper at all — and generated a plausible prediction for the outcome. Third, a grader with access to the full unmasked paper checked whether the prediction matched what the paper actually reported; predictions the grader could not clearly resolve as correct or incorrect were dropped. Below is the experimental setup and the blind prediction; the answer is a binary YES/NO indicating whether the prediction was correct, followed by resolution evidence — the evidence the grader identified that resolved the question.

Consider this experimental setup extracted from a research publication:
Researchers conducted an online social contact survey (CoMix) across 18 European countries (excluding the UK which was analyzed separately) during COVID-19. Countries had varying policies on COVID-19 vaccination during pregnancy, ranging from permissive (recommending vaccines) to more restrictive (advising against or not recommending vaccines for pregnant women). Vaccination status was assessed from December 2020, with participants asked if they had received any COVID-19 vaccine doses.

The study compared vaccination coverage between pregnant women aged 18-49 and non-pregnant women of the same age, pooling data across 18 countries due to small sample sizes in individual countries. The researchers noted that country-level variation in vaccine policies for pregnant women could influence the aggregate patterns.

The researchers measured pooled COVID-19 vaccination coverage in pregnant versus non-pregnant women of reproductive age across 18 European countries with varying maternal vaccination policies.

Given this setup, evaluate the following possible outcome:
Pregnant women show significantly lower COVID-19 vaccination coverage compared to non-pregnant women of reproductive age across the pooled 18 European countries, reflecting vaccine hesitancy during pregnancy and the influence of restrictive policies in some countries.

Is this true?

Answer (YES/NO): NO